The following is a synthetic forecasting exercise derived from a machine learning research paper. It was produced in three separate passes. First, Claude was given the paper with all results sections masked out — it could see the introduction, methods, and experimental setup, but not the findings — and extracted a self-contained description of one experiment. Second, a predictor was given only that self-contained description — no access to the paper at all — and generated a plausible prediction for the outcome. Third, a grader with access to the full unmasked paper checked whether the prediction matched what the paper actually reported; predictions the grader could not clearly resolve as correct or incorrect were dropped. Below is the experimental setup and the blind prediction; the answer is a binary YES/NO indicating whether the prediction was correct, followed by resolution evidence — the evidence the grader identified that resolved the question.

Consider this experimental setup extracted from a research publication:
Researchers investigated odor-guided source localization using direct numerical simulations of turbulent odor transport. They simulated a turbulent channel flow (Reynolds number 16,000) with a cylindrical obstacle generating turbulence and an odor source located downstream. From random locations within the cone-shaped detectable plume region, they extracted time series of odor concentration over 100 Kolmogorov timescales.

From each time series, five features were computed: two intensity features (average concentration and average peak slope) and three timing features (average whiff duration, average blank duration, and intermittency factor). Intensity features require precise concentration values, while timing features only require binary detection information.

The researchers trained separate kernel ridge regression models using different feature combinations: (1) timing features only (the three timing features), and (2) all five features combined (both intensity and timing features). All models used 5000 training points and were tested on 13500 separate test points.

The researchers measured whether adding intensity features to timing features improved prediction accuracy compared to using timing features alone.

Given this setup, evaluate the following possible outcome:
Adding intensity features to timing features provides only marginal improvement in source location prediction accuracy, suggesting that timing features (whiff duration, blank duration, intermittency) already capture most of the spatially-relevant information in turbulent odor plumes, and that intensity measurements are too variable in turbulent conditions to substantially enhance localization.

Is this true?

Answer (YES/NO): NO